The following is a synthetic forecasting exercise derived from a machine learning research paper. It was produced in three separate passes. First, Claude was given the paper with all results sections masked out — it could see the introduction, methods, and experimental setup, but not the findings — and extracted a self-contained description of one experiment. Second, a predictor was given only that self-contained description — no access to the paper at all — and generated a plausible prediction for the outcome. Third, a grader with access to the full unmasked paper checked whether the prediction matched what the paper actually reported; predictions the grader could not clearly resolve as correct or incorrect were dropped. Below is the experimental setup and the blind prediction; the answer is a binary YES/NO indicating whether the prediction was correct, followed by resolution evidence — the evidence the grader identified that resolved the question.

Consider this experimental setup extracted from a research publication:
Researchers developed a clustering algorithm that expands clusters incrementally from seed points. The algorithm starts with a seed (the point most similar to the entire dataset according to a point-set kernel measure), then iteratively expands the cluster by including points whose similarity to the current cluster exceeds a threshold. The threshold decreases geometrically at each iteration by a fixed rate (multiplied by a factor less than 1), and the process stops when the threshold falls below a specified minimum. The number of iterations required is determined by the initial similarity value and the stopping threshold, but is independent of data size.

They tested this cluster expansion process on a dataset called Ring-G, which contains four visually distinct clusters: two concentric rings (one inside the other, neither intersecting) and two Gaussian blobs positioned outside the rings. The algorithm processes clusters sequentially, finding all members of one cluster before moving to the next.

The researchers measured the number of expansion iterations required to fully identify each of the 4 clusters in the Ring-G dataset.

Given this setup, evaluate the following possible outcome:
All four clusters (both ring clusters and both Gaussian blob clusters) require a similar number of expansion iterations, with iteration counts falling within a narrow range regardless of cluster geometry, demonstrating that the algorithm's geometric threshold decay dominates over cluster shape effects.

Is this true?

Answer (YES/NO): YES